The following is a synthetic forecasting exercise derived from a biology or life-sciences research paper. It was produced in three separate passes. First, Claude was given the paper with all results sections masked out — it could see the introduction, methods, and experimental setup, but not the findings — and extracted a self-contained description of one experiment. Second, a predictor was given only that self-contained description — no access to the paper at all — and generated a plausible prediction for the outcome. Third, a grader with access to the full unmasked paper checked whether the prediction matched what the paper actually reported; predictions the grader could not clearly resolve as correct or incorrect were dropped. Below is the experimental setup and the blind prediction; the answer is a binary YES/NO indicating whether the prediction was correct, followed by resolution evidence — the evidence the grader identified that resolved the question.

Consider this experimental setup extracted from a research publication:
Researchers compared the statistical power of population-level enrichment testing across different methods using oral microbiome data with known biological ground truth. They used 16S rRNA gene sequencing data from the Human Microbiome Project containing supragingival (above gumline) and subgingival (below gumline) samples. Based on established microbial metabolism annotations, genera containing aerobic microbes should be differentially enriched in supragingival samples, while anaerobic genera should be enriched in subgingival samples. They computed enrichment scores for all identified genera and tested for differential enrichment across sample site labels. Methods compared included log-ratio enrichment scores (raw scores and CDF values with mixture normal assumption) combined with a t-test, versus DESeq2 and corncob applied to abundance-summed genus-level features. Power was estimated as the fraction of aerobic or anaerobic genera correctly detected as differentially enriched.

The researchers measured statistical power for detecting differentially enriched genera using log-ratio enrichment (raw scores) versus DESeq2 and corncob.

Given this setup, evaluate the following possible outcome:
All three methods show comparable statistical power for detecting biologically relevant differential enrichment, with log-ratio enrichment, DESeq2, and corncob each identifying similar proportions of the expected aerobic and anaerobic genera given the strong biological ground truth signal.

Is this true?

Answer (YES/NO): YES